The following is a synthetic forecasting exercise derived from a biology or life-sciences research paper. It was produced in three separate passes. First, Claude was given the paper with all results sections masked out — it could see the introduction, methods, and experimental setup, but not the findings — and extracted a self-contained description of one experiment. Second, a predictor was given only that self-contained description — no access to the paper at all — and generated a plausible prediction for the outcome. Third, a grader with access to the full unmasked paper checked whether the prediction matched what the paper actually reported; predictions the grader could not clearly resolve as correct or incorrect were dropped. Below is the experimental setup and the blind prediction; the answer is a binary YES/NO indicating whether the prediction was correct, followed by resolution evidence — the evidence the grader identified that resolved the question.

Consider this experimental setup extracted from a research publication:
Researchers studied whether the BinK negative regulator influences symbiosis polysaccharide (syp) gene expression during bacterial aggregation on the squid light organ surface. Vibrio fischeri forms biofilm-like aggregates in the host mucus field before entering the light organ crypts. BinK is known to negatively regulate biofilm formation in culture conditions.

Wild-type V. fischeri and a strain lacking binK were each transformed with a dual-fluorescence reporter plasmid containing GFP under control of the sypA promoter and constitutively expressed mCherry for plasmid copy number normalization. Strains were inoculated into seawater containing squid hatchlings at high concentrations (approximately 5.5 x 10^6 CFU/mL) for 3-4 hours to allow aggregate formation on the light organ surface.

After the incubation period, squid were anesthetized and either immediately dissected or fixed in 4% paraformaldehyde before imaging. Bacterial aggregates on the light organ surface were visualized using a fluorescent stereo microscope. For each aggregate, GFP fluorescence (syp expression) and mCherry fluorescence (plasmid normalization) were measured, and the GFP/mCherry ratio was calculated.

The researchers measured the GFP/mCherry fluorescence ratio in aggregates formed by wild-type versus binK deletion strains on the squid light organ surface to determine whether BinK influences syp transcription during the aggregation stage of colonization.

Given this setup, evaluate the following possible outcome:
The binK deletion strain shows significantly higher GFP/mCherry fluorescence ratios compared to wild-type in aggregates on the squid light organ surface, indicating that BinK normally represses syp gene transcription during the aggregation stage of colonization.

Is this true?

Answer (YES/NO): NO